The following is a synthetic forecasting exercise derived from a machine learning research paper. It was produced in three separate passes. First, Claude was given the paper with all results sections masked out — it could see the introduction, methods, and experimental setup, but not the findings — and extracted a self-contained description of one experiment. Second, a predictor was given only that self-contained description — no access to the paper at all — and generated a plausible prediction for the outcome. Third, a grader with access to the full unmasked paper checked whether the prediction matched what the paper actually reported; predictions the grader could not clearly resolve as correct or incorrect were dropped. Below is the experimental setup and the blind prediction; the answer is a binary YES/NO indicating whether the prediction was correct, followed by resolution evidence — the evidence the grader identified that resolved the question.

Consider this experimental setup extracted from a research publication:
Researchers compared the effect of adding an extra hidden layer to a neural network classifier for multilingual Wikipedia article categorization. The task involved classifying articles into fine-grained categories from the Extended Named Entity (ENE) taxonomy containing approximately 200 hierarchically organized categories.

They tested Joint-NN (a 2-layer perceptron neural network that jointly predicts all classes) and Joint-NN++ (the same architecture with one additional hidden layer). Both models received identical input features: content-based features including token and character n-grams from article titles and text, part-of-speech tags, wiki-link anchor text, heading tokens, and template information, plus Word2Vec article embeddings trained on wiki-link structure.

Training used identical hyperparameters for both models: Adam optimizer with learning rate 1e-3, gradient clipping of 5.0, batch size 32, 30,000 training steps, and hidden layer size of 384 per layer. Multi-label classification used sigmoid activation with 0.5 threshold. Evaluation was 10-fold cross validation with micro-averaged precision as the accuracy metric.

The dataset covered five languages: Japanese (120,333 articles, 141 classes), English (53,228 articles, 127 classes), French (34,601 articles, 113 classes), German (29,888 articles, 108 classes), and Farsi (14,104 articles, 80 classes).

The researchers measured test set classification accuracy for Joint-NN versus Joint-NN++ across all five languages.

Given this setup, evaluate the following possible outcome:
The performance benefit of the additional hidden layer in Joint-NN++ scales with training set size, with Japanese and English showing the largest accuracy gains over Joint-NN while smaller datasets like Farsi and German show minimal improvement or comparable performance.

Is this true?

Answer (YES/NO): NO